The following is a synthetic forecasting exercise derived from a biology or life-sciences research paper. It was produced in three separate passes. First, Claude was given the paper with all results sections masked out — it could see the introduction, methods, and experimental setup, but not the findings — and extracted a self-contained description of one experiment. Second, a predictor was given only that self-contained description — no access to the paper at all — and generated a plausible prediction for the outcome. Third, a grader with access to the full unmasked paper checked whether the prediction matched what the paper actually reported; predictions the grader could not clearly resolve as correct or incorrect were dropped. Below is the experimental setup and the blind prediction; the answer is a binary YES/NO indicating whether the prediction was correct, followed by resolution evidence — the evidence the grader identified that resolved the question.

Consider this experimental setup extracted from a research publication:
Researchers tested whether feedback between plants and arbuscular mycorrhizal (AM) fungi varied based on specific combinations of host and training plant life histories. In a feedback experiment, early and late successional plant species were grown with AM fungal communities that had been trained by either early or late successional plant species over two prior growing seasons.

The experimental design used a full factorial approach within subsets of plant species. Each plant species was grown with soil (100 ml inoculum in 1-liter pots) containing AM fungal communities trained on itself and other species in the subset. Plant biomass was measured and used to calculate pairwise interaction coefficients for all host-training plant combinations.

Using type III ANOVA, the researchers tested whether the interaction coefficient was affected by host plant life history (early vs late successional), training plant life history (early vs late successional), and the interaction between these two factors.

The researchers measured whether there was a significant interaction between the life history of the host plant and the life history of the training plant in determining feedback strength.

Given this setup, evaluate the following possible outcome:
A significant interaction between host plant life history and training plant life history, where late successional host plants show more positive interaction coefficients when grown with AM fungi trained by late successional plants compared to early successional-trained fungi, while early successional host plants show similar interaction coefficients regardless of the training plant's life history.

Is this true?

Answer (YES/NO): NO